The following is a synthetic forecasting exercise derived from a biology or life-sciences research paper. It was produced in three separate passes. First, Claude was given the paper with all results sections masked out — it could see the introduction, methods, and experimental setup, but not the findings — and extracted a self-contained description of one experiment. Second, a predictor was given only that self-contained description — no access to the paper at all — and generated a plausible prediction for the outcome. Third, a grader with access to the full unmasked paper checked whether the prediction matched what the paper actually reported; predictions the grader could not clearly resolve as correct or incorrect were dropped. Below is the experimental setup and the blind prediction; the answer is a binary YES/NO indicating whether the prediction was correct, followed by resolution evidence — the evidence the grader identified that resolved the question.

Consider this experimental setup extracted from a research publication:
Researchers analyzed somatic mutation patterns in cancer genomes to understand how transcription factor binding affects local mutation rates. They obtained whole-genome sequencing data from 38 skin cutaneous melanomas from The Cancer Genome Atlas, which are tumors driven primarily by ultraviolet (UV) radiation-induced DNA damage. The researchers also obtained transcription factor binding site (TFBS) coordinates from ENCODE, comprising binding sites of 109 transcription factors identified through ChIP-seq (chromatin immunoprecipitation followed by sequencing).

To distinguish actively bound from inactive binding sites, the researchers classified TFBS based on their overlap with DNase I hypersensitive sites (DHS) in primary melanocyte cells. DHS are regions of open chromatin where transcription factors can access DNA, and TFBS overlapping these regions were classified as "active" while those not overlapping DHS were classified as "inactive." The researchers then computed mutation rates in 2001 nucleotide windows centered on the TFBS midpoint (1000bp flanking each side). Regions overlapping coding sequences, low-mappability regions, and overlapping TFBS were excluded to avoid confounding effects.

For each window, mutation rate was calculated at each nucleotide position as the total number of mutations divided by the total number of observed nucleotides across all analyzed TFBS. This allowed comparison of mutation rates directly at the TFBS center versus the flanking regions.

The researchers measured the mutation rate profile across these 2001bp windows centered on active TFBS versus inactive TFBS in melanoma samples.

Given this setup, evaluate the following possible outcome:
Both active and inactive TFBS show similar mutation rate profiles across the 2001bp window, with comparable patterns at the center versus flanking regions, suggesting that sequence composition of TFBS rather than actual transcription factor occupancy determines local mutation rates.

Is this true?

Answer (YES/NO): NO